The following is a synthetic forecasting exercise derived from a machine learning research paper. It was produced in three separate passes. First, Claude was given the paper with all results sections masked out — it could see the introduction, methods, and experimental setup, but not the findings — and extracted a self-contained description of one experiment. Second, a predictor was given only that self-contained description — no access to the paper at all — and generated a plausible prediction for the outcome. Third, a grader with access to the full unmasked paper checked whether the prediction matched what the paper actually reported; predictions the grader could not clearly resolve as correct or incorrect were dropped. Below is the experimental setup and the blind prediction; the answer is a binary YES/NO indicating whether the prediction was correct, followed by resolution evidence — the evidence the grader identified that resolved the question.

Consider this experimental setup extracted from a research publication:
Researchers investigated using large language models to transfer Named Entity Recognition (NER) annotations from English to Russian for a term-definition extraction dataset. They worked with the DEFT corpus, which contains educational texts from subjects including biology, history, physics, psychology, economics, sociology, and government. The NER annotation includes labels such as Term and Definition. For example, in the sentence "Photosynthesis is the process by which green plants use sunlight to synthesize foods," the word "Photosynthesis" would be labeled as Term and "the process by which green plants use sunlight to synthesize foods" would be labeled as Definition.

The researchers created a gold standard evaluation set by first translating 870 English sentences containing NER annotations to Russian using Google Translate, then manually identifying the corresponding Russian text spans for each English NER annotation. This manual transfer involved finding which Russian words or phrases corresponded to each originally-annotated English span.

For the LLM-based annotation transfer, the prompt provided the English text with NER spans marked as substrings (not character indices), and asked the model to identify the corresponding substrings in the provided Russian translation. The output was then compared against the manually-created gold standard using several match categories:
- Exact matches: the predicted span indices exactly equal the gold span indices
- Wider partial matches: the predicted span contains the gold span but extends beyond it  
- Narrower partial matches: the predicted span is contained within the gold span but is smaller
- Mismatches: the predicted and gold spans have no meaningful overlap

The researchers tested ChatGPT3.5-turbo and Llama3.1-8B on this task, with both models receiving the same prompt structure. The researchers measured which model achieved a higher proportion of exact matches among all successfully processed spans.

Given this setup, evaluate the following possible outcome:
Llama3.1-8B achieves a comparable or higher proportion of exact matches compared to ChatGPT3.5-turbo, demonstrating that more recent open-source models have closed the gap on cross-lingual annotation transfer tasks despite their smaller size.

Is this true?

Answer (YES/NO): NO